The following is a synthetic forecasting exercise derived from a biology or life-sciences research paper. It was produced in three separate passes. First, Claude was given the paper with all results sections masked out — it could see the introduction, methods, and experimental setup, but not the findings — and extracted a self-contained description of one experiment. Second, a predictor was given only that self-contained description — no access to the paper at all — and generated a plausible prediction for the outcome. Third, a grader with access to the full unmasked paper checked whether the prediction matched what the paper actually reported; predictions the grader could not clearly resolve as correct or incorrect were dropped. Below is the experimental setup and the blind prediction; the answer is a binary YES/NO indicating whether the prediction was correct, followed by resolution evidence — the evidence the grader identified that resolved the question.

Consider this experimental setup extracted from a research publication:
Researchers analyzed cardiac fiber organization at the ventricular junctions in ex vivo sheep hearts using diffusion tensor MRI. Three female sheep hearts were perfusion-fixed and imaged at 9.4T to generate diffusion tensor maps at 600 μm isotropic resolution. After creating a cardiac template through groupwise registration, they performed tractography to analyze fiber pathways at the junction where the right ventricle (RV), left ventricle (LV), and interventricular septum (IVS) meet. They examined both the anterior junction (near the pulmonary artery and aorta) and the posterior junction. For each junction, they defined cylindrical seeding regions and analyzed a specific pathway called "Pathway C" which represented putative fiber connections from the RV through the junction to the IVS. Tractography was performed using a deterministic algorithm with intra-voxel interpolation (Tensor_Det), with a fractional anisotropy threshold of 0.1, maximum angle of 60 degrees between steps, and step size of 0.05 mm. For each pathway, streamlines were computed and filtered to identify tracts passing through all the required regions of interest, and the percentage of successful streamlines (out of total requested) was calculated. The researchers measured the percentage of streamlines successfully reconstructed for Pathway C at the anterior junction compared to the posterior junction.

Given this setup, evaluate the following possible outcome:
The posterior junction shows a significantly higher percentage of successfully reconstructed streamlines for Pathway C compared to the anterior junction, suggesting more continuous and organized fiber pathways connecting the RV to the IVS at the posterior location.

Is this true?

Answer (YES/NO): YES